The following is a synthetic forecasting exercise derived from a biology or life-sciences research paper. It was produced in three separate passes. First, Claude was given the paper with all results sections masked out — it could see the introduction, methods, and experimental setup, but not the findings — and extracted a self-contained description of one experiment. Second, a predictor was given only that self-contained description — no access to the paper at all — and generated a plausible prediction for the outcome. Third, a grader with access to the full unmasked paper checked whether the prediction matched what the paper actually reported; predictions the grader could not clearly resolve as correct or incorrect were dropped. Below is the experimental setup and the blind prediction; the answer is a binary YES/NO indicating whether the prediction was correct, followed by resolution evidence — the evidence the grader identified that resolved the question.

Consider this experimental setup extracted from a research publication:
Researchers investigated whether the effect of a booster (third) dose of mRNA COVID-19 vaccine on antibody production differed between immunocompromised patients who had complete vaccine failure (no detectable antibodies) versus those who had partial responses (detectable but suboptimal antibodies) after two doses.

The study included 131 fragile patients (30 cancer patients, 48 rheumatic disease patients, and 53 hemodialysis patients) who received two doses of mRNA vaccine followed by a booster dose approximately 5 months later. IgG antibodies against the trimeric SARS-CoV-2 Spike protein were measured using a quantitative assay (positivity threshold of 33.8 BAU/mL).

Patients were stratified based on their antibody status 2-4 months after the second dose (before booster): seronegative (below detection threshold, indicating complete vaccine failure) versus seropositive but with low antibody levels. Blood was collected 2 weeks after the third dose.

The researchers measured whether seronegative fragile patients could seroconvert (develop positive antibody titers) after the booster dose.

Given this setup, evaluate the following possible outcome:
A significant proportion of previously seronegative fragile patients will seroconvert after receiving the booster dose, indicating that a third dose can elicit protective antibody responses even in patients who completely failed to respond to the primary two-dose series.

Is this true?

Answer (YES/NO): YES